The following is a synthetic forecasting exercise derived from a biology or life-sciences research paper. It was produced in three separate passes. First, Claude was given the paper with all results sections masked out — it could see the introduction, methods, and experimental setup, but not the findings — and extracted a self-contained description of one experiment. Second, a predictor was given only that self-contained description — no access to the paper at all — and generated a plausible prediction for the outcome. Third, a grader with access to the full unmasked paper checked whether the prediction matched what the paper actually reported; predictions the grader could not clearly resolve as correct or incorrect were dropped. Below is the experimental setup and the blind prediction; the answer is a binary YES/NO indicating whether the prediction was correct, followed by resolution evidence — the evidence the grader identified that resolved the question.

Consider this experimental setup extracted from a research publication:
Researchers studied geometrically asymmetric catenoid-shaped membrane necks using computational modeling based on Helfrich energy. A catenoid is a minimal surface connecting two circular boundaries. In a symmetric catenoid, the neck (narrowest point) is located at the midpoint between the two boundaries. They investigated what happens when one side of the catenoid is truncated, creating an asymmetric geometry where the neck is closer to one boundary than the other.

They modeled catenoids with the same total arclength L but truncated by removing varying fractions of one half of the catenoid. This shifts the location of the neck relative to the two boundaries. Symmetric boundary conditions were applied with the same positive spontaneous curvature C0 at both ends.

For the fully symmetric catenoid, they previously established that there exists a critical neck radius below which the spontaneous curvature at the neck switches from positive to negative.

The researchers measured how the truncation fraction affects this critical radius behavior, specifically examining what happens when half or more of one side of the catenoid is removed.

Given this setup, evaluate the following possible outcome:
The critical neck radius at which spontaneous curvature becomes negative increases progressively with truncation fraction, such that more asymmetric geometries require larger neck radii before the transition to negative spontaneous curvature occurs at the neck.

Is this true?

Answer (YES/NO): NO